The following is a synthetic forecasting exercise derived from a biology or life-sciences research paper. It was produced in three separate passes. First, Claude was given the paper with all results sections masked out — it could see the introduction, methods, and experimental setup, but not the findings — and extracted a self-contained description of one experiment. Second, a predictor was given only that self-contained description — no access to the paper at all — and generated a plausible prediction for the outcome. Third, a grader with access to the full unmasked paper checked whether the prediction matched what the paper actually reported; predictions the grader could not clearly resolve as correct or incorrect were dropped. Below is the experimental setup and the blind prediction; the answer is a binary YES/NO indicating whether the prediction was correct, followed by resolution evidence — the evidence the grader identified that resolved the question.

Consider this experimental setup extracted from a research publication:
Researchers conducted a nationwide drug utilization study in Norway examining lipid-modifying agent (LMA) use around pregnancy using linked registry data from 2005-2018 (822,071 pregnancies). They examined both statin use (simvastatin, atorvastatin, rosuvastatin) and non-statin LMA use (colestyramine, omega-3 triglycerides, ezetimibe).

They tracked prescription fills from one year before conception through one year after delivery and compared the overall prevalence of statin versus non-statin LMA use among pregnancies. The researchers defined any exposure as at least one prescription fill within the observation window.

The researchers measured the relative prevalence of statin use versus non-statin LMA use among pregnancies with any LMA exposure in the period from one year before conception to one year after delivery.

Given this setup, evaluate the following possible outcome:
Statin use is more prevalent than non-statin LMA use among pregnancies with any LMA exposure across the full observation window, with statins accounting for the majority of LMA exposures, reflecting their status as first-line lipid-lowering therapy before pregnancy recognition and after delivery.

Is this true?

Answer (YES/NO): YES